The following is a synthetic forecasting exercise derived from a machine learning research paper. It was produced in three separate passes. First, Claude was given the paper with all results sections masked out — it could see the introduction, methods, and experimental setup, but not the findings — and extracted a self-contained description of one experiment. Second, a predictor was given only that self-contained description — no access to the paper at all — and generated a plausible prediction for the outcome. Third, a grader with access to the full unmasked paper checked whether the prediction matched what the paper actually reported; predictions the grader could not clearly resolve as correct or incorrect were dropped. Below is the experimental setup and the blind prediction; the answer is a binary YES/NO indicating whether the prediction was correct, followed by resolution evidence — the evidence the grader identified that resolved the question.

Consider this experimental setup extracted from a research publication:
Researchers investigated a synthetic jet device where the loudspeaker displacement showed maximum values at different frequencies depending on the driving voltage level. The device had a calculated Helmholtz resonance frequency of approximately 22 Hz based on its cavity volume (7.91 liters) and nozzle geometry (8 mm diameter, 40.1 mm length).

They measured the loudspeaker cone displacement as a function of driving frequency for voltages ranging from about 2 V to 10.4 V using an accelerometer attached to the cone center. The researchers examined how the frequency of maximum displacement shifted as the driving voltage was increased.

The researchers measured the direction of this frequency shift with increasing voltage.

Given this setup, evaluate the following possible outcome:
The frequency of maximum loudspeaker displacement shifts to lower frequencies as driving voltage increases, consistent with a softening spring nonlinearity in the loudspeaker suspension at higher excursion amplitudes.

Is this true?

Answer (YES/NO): NO